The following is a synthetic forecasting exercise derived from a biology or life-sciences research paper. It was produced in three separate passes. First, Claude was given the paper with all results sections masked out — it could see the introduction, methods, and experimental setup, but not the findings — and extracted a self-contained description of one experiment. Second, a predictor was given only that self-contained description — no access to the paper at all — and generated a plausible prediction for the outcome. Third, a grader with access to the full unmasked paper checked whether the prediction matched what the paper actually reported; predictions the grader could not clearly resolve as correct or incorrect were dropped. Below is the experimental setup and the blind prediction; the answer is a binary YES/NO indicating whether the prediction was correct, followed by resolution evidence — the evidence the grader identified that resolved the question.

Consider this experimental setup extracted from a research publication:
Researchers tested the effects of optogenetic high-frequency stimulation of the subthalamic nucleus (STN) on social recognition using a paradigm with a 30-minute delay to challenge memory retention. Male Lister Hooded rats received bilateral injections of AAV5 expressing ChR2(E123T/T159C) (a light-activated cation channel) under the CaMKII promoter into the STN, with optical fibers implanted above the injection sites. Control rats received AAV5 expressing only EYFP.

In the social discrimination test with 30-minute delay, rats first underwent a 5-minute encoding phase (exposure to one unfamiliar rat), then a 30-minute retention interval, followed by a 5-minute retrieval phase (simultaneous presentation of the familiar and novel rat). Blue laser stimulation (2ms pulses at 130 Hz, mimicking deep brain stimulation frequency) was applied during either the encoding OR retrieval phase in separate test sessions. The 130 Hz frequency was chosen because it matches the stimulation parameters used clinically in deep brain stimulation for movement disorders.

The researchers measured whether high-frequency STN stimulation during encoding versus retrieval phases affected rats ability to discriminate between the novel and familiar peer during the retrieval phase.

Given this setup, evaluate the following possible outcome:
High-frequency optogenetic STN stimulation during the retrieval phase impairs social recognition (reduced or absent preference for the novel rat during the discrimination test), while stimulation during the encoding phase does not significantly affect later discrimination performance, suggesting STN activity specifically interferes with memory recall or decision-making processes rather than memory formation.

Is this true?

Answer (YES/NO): NO